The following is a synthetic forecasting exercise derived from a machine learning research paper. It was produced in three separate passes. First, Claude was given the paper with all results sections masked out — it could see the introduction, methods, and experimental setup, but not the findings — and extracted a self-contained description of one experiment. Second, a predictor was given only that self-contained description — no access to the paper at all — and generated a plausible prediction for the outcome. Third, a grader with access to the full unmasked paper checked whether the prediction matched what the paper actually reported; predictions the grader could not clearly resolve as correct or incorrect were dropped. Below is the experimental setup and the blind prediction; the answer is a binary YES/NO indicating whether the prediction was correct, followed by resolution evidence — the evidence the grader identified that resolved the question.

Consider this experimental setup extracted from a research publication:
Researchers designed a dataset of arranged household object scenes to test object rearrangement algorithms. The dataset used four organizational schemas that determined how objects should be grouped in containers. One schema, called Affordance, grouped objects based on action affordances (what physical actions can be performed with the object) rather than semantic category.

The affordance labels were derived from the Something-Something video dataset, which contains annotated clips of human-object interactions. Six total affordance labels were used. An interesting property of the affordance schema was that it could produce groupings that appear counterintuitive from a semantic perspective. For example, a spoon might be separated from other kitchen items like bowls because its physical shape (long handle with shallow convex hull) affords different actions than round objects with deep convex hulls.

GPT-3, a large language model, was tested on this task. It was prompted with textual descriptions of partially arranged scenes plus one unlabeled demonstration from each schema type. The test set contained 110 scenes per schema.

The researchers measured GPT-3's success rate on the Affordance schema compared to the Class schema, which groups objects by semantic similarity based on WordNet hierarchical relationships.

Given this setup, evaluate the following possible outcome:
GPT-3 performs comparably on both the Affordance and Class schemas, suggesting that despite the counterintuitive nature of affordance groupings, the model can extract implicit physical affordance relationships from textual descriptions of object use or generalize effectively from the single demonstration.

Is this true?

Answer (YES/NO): YES